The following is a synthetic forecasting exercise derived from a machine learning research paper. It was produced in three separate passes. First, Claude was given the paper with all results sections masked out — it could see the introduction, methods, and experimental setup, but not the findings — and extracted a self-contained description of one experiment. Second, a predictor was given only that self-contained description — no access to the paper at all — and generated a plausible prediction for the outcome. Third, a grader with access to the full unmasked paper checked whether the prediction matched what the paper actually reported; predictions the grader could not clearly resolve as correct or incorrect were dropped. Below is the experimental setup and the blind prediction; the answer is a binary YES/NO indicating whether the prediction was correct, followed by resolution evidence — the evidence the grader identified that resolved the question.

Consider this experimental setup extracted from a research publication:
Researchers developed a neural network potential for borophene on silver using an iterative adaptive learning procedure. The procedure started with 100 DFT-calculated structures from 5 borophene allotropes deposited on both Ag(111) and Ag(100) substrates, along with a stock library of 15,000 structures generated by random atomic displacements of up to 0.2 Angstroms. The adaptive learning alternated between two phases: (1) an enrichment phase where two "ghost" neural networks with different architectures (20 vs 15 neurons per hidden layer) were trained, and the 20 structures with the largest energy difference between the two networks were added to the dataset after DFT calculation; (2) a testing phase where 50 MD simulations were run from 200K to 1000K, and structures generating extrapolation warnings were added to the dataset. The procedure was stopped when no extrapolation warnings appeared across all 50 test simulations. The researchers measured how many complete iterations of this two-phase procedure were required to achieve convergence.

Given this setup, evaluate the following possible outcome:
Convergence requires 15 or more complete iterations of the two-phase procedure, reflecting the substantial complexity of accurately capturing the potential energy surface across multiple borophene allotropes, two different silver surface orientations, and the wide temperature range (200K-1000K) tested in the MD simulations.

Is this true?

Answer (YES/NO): NO